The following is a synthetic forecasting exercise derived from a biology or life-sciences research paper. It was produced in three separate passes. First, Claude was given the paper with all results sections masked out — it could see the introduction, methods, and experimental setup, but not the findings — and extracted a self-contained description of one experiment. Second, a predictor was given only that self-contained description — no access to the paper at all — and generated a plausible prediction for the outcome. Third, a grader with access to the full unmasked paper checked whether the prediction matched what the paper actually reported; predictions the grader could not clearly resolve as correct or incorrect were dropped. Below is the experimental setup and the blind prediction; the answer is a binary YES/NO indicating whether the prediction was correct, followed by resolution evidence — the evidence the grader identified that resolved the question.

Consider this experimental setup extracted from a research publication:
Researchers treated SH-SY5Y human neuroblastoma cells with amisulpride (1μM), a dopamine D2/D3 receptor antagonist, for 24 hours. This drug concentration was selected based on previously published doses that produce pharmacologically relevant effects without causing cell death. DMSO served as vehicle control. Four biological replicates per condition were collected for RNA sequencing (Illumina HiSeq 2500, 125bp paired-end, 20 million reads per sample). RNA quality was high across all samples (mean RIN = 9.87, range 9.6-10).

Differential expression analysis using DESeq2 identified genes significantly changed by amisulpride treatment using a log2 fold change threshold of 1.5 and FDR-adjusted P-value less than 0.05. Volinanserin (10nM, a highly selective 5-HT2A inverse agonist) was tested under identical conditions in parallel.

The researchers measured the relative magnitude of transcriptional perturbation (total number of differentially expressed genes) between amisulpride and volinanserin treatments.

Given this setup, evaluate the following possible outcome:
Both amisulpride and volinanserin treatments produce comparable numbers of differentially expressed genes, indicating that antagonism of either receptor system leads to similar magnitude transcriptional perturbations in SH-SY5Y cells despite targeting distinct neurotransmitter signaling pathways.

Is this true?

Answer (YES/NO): NO